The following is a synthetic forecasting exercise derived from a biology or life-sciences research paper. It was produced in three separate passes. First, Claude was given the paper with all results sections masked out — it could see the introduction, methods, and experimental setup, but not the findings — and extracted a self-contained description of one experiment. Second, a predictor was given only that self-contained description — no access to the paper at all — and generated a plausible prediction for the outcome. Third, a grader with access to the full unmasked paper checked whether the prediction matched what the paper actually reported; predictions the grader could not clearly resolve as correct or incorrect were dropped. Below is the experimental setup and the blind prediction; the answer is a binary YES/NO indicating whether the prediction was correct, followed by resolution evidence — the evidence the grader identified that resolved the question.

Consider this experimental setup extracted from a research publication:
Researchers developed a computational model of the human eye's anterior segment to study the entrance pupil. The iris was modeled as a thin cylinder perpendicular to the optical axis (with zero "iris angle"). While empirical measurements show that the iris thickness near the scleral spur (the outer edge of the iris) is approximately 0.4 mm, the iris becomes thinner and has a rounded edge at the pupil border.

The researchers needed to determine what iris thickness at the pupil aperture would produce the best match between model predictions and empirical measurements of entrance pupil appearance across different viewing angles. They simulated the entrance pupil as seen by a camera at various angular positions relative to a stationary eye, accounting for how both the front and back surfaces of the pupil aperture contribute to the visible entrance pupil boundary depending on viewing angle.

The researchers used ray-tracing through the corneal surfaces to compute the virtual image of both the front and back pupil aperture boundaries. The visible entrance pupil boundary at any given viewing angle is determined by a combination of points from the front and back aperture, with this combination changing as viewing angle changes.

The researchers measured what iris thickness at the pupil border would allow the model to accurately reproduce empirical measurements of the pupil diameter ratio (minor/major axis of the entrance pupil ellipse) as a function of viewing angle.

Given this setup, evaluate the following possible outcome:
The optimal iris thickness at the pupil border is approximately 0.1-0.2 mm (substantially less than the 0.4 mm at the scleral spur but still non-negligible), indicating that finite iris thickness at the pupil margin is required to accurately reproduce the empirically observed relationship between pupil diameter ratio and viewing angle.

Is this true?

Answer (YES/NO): YES